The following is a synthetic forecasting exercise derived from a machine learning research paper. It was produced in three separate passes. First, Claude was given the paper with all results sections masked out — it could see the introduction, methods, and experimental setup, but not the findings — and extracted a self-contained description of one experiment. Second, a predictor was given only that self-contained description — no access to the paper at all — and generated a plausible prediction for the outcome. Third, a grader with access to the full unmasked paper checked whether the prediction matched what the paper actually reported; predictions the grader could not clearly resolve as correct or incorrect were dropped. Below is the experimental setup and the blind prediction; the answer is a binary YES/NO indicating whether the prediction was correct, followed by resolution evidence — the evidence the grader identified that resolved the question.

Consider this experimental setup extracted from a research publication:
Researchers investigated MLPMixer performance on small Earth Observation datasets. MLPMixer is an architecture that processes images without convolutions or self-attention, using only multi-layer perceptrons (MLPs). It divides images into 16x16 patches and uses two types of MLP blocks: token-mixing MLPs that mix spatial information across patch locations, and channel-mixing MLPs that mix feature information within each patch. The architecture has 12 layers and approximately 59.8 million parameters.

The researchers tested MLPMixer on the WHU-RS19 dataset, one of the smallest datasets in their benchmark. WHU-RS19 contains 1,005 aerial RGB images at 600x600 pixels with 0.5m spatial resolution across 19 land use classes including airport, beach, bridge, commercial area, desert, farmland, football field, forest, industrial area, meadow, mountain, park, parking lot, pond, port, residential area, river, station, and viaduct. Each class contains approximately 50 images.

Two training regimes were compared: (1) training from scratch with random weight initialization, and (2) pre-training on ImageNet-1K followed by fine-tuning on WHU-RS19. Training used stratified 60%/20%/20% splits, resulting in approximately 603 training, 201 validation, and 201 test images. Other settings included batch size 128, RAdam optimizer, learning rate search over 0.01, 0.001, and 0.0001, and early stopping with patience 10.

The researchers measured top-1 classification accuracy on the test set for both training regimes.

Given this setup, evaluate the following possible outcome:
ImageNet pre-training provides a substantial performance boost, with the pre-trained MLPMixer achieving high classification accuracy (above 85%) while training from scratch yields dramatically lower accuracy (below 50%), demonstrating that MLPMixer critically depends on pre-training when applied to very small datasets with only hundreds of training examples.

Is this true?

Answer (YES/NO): NO